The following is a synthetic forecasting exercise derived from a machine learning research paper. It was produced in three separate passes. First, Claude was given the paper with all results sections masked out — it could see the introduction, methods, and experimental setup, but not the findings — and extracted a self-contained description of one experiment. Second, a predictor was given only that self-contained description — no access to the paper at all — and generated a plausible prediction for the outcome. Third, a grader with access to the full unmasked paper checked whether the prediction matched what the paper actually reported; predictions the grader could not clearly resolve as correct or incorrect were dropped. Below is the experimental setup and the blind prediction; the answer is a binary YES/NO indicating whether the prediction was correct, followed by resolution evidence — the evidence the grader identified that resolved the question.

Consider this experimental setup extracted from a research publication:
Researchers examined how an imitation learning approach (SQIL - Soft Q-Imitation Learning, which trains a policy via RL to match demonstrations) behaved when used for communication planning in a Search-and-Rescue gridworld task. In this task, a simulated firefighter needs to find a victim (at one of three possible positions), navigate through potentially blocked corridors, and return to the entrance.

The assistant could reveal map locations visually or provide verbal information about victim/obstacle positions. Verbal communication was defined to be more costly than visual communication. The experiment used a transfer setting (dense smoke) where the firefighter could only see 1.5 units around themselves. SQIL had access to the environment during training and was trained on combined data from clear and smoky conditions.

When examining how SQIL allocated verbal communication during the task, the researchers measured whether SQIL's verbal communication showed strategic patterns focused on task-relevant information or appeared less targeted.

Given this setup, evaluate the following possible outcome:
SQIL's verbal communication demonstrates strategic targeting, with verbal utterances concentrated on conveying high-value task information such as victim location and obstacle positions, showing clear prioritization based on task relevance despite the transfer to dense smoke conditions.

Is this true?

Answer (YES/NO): NO